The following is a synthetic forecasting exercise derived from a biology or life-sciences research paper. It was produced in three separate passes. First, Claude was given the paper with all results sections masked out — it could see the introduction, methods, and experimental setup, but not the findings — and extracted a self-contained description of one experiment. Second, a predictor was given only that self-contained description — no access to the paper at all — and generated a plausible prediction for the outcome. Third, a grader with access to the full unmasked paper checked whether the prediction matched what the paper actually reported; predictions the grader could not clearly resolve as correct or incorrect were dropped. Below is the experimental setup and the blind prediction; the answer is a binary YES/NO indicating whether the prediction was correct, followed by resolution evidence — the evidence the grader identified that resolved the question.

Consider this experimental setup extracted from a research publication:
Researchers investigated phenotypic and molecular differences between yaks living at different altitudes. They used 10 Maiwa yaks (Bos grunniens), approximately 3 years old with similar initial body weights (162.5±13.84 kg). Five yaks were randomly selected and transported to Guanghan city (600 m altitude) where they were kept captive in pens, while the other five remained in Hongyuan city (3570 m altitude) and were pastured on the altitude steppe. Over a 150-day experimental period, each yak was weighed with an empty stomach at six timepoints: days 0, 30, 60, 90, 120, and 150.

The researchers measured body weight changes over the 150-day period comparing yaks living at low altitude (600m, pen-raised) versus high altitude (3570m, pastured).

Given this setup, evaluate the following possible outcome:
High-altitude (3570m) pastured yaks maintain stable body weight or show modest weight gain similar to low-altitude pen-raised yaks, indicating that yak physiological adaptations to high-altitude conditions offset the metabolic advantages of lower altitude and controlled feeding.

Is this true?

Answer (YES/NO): NO